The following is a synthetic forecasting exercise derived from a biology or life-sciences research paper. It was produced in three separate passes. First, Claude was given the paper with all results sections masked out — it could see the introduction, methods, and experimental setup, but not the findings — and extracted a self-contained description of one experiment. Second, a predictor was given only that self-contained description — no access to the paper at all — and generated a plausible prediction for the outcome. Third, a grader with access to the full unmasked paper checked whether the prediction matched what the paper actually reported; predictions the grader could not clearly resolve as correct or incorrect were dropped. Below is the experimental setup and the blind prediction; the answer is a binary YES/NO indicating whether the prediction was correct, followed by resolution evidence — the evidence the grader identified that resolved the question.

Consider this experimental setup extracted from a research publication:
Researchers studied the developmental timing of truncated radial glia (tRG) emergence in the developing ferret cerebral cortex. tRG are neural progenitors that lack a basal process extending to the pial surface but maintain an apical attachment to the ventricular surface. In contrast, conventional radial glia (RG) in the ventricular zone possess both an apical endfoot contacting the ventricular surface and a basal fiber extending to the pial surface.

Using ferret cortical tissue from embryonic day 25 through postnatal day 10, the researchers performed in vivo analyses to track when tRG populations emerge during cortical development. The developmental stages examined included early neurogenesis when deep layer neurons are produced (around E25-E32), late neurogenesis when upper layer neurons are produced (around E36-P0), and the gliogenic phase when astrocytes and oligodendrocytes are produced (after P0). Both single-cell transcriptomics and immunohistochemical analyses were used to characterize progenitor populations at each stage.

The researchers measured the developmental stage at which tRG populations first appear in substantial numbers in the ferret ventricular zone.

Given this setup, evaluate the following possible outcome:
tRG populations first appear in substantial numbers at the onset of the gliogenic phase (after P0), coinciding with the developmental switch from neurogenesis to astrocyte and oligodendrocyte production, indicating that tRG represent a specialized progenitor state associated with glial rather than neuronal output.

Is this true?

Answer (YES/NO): NO